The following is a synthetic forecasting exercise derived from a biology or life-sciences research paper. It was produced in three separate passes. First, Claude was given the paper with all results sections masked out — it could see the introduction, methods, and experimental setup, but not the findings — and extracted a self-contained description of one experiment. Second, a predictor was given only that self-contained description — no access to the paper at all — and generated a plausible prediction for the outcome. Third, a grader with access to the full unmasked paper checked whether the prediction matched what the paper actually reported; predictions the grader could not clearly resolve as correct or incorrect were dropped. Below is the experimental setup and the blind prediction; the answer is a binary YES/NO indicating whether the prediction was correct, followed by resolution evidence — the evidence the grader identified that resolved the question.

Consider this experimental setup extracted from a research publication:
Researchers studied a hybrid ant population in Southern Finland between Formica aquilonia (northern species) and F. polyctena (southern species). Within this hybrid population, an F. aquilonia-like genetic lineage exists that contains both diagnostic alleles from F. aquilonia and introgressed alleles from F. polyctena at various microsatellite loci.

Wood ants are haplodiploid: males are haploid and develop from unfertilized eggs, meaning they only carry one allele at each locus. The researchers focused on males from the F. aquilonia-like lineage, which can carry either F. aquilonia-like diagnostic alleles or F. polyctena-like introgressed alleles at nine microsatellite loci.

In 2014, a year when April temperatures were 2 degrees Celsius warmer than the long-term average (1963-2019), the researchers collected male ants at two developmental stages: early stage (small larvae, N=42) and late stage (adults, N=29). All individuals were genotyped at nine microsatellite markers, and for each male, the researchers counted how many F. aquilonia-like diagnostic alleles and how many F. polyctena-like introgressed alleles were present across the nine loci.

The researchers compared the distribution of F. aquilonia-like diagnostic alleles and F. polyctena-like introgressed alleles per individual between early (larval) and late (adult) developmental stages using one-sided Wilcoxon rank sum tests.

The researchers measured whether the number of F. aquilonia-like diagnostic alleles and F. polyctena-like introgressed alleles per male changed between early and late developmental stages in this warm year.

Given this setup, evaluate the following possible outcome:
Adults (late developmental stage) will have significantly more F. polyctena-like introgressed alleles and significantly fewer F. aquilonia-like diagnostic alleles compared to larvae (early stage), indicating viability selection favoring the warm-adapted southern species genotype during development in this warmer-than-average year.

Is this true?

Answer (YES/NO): YES